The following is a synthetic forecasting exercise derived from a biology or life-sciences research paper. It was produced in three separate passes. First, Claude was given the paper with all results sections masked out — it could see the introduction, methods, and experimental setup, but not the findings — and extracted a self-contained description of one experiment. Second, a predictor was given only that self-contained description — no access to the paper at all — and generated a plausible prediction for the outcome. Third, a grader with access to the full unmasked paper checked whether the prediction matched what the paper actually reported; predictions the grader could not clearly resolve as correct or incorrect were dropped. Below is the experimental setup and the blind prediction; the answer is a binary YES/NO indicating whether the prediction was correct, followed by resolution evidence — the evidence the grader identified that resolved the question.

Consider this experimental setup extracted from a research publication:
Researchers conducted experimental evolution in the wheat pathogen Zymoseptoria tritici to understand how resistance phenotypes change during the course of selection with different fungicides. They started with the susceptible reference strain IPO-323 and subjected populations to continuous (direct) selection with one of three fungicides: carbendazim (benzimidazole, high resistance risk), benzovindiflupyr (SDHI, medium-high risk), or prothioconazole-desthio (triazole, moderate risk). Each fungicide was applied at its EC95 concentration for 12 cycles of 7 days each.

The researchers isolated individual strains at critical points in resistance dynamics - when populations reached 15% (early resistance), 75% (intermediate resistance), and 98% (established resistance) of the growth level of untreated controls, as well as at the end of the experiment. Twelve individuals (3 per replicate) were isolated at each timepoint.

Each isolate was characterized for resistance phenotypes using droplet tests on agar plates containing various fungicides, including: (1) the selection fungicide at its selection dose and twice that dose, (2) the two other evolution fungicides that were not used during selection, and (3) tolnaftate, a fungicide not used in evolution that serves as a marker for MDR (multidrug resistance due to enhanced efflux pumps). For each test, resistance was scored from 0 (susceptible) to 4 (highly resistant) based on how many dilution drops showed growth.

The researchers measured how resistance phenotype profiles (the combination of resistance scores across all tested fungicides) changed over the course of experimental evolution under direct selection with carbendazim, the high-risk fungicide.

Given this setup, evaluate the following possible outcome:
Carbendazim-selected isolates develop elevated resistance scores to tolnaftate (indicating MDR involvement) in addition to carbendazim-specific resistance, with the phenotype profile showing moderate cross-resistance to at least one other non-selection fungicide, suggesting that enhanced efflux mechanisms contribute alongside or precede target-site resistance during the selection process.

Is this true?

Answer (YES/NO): NO